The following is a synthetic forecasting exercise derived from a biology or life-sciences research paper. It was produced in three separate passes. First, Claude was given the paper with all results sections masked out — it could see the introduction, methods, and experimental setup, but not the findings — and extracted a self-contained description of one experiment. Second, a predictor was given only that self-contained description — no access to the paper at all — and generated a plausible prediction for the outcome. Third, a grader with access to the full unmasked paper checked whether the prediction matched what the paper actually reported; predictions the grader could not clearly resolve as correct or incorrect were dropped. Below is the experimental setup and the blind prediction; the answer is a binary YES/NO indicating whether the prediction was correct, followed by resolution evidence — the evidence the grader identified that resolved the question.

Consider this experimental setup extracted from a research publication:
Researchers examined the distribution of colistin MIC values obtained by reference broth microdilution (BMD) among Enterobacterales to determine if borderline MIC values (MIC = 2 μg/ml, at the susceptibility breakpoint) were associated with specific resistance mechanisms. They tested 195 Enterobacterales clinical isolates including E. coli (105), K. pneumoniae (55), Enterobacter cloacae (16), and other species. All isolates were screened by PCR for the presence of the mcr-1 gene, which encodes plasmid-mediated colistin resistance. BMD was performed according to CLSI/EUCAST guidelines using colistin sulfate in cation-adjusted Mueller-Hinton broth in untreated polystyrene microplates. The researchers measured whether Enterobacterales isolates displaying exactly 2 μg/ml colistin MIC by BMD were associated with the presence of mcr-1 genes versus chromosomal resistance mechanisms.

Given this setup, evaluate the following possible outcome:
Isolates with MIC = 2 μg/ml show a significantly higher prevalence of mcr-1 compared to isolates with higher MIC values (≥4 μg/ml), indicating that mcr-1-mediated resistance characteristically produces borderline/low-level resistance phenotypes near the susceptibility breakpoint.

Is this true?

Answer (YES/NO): NO